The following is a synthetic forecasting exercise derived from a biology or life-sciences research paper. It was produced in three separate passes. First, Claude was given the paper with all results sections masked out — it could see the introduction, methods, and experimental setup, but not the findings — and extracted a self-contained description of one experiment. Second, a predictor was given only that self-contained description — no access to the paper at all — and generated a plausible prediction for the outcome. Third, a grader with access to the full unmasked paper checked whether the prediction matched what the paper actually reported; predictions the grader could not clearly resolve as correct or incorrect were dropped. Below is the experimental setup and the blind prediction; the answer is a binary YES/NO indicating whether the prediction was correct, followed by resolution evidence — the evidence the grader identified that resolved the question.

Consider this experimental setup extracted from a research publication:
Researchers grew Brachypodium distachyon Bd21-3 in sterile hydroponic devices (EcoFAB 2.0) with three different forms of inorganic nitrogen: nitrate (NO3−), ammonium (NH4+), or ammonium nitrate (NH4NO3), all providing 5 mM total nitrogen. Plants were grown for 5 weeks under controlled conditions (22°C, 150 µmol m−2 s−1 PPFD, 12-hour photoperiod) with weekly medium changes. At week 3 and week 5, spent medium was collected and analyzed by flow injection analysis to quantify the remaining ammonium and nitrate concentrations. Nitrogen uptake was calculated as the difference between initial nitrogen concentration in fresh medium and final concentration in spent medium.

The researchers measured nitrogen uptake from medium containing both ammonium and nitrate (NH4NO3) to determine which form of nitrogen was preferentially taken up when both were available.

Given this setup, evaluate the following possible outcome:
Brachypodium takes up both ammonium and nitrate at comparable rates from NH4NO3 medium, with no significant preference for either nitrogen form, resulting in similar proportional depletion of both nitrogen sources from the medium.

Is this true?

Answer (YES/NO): NO